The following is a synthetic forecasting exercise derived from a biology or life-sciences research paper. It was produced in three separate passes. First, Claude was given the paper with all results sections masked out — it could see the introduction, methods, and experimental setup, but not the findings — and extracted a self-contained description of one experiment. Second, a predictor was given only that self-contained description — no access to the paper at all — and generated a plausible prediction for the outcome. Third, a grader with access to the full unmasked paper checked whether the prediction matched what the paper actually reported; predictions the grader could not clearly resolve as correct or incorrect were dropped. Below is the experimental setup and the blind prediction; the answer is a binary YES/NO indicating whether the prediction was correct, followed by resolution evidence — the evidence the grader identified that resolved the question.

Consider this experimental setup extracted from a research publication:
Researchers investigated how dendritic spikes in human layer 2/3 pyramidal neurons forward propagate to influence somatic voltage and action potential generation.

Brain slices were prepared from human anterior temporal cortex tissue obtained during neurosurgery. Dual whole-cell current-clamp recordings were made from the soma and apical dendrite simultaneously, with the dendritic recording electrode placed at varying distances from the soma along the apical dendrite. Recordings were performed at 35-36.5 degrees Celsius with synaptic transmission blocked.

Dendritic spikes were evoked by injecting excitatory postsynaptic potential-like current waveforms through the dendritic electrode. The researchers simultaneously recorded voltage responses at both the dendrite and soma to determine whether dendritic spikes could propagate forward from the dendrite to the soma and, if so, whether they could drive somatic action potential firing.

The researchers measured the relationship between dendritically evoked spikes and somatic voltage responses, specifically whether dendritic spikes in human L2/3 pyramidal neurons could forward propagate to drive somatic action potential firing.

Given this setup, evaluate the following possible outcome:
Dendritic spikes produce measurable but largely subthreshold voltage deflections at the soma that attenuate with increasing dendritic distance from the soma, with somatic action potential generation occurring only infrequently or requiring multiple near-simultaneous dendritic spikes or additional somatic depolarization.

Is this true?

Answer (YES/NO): NO